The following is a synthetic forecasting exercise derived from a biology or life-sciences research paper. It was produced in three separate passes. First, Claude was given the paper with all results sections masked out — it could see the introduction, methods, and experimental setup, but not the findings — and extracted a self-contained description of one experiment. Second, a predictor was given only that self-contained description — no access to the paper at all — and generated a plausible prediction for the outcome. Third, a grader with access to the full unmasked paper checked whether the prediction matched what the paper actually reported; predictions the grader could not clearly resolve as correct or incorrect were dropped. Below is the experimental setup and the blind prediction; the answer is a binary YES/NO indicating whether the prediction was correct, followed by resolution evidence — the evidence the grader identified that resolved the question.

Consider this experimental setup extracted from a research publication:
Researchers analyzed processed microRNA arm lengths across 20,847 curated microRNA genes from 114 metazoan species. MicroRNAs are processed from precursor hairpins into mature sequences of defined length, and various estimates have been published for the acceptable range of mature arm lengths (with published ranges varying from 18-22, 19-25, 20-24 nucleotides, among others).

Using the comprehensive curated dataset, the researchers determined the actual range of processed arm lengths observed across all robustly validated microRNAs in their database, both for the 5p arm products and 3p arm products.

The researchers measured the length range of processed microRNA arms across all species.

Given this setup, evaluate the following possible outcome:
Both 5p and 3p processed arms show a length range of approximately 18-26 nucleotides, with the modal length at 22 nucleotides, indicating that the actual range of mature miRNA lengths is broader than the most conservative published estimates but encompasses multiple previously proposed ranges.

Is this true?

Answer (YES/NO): NO